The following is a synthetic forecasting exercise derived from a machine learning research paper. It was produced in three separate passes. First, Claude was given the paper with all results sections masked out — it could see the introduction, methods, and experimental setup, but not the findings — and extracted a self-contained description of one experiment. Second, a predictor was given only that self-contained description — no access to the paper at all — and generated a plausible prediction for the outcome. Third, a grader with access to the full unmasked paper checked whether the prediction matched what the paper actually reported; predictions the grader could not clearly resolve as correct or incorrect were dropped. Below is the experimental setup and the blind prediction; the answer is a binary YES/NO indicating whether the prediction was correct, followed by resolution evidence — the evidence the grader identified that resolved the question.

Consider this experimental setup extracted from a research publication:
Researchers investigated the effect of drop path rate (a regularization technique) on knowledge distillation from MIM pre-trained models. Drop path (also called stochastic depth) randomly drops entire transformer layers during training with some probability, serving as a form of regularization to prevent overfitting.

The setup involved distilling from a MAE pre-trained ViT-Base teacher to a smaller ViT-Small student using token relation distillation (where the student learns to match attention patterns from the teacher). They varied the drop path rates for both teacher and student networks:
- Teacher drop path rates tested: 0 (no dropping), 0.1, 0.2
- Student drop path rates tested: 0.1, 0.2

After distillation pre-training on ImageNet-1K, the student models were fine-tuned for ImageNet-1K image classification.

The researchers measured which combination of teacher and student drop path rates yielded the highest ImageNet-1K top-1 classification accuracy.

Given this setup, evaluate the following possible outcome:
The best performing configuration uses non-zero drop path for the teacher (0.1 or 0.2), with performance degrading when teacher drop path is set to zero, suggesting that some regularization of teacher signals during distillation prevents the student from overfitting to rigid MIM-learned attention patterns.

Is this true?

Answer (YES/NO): NO